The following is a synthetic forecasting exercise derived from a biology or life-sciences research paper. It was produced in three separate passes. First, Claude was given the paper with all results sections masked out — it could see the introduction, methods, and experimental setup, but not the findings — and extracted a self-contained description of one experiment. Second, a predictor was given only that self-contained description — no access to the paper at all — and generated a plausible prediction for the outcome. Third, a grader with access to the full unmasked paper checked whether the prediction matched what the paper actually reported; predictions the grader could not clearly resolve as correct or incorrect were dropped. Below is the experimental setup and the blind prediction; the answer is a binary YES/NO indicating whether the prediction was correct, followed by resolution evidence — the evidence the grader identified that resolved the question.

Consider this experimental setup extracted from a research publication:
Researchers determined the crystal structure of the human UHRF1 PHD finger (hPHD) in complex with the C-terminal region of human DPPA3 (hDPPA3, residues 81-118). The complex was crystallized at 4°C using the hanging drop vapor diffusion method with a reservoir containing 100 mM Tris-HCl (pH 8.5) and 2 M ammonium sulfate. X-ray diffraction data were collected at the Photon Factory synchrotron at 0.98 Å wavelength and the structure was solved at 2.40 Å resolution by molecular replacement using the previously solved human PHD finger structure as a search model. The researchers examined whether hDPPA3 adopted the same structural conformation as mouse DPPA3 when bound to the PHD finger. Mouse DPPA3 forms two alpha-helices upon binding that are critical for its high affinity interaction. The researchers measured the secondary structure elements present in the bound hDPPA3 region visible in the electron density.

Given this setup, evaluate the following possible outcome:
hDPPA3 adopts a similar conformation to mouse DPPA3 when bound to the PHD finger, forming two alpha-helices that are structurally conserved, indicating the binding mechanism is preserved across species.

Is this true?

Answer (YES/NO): NO